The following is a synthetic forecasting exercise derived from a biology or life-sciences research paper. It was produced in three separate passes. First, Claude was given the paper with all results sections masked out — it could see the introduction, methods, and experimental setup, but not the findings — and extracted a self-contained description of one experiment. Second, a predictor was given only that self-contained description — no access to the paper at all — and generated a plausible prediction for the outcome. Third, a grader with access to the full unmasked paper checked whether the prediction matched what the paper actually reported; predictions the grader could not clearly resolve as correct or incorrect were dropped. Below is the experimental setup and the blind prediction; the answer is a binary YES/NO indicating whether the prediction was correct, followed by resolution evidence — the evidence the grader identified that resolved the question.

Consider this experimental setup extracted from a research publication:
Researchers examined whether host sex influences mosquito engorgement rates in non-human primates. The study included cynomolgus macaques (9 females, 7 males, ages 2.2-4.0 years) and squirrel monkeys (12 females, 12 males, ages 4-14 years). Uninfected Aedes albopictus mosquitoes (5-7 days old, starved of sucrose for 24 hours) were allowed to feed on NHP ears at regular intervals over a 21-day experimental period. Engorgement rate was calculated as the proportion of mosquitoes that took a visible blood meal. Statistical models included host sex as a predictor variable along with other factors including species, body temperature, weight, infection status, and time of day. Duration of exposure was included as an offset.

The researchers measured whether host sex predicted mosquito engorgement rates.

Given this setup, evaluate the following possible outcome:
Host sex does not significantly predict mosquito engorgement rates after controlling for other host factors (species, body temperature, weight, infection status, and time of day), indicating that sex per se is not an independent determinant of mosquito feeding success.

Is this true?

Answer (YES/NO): YES